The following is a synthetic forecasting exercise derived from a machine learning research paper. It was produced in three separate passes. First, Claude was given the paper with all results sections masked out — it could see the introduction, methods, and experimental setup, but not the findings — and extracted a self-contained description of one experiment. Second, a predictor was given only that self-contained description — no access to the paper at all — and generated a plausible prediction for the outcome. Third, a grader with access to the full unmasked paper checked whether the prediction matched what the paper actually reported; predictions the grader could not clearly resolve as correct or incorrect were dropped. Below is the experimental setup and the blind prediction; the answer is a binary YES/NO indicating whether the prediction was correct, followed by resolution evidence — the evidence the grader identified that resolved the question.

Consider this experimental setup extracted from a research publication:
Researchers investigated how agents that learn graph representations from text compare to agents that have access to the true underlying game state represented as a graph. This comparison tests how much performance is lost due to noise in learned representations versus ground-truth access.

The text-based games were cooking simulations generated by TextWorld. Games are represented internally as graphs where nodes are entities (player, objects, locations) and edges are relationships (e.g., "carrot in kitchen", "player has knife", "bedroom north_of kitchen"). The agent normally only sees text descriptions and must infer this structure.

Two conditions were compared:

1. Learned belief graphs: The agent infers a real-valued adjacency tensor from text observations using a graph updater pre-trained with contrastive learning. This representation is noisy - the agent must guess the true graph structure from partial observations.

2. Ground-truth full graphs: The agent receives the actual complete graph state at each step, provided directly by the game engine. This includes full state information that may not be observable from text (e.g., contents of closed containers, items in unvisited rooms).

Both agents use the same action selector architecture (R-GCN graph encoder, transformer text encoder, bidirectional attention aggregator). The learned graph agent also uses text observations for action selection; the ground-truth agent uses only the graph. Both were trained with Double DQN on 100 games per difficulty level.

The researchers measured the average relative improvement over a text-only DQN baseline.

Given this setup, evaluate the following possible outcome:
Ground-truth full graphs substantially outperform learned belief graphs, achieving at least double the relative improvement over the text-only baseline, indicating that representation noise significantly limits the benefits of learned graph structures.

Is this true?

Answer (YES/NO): YES